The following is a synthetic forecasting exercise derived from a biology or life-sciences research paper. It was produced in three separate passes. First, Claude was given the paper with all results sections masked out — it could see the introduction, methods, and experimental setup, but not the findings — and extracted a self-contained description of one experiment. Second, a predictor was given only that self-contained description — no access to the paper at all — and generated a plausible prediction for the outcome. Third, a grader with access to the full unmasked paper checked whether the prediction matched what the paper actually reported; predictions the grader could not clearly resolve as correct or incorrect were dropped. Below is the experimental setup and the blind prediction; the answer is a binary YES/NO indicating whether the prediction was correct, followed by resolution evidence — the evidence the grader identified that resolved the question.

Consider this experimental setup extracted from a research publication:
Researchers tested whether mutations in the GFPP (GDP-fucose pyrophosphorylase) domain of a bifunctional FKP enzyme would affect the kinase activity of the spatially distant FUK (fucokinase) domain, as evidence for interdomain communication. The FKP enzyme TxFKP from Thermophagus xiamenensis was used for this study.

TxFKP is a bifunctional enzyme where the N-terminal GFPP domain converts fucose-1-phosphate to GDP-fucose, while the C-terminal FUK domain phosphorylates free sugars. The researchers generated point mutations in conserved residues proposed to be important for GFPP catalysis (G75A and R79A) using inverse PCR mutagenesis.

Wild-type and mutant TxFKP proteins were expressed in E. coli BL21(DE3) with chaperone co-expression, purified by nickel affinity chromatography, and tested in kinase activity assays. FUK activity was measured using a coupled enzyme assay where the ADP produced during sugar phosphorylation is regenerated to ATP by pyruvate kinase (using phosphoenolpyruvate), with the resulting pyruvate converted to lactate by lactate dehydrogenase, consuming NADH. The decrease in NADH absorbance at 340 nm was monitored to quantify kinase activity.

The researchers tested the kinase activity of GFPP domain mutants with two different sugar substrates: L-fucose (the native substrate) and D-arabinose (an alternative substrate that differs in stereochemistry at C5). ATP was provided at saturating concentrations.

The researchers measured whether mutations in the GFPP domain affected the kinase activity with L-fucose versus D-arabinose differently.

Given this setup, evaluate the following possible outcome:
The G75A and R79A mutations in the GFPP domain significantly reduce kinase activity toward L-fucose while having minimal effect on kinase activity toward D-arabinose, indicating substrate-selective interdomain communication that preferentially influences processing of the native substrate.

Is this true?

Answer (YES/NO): NO